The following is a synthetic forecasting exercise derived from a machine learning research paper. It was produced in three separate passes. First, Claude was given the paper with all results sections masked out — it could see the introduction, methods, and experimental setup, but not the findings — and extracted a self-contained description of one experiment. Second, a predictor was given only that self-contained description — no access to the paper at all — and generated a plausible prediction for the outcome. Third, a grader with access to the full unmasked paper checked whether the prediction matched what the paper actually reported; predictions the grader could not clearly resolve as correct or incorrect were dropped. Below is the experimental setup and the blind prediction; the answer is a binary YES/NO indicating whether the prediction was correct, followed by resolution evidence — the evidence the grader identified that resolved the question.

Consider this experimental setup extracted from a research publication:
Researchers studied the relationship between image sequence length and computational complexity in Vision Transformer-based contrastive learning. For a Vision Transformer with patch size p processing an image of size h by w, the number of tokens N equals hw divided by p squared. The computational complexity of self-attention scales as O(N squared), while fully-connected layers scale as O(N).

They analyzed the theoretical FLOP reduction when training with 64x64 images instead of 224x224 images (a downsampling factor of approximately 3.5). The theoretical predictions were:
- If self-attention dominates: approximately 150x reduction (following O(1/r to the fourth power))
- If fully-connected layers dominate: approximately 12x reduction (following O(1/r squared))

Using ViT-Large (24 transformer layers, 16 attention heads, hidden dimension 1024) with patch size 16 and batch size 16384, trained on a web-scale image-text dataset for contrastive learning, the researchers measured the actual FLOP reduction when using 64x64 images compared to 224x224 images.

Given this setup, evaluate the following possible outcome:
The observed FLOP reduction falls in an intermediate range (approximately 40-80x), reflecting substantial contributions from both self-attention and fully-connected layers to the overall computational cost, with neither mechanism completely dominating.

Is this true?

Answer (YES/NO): NO